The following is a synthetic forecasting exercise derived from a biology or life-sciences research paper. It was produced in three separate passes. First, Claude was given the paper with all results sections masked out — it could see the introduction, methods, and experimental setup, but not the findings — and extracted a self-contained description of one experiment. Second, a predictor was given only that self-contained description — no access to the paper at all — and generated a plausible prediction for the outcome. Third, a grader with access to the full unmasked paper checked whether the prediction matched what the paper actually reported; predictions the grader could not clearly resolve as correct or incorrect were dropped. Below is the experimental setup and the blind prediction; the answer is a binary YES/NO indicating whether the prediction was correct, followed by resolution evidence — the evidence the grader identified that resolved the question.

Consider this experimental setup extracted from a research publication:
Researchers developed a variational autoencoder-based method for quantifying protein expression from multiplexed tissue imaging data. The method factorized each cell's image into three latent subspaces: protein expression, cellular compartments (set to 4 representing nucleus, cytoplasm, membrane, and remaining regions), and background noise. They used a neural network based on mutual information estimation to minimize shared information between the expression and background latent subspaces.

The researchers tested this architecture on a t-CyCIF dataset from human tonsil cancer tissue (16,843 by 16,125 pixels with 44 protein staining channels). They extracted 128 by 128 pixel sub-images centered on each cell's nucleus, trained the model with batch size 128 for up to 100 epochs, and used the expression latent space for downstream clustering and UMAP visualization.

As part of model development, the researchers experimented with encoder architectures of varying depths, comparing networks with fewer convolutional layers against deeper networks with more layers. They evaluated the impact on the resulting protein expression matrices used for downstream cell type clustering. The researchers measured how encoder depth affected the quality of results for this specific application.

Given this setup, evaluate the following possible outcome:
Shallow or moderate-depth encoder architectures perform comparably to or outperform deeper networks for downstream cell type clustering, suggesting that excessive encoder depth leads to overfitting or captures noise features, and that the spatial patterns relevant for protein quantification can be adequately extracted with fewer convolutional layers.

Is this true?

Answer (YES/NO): YES